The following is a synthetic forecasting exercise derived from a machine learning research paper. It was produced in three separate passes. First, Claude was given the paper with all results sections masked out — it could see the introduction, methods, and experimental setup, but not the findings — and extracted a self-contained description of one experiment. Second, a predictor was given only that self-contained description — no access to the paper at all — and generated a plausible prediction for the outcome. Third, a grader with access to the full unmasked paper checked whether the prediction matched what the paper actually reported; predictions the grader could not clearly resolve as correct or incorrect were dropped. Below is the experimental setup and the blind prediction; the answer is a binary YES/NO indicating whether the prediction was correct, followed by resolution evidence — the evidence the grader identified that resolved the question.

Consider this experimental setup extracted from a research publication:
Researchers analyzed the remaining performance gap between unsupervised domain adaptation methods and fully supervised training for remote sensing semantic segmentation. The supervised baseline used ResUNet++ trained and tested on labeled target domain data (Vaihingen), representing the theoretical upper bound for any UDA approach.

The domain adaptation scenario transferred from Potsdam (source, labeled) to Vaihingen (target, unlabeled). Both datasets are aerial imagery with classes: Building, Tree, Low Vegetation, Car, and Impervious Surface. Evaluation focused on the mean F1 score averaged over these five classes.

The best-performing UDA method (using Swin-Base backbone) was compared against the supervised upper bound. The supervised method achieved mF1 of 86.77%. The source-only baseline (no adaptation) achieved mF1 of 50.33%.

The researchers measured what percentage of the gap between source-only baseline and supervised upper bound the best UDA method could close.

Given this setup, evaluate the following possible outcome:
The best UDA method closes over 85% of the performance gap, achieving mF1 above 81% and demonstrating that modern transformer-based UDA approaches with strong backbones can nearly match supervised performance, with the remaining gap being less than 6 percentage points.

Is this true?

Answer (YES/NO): NO